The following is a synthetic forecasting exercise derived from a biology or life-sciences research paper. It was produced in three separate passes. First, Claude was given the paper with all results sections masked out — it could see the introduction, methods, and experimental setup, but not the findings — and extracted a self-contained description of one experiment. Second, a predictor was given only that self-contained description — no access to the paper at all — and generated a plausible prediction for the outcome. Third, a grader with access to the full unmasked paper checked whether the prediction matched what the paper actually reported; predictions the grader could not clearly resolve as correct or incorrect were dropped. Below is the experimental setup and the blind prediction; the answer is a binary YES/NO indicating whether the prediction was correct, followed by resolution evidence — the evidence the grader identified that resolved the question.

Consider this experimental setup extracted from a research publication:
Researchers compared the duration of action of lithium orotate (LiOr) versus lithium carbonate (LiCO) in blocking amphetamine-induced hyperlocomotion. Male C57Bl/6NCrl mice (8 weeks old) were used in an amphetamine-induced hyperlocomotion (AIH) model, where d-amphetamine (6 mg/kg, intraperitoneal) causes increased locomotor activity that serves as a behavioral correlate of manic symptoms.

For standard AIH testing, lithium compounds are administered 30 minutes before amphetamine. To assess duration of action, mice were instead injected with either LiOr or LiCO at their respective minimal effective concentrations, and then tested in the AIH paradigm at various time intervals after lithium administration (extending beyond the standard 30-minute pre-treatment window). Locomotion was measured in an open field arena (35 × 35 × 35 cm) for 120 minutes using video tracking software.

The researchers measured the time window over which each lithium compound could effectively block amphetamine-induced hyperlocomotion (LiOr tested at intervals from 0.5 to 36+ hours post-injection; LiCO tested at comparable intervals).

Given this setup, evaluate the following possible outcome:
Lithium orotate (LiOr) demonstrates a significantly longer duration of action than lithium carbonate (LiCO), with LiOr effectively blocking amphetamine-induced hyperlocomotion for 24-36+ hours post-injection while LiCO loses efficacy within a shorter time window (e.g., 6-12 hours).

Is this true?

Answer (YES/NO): NO